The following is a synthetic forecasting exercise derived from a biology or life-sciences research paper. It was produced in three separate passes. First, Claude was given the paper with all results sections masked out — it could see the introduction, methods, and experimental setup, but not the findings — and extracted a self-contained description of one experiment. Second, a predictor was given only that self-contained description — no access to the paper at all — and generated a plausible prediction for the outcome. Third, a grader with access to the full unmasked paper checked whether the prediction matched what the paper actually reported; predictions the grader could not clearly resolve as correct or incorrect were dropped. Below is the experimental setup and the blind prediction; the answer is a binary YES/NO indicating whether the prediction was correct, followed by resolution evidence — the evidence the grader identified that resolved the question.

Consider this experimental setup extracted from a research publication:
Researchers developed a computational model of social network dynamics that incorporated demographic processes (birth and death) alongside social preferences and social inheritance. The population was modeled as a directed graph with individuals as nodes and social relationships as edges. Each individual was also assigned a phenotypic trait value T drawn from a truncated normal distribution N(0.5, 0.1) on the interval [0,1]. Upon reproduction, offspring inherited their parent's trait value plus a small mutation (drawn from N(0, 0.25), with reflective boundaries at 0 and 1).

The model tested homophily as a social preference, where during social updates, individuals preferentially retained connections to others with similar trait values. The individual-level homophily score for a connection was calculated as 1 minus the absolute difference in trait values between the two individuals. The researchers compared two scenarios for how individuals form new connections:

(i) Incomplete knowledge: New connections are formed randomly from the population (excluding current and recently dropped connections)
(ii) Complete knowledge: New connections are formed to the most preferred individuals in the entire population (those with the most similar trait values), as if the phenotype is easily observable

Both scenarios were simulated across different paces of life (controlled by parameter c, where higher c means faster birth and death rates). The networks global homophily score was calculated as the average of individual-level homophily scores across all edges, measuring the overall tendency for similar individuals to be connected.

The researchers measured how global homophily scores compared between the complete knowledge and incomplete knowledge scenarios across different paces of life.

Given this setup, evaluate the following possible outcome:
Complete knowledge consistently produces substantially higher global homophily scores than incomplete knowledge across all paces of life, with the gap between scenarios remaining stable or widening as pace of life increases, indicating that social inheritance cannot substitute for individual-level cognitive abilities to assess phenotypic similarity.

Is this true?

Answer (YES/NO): YES